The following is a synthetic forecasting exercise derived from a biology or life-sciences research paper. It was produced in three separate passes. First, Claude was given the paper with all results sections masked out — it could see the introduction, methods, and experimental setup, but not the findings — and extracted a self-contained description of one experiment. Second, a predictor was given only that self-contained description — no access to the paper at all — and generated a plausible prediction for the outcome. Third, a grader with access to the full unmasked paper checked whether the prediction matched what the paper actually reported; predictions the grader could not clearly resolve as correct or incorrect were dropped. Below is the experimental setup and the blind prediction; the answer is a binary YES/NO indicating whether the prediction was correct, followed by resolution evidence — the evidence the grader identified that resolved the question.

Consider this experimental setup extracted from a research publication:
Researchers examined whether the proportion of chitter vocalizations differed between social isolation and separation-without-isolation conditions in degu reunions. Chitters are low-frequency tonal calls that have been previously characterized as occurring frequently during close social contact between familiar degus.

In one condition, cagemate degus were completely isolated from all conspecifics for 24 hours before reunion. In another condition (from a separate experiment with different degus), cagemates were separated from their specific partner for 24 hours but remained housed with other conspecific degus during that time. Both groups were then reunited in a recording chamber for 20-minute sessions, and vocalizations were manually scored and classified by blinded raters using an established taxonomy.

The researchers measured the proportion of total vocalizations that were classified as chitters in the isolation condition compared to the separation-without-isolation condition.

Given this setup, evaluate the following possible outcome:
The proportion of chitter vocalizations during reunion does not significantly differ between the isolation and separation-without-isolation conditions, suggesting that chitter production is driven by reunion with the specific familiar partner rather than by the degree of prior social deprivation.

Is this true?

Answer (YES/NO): NO